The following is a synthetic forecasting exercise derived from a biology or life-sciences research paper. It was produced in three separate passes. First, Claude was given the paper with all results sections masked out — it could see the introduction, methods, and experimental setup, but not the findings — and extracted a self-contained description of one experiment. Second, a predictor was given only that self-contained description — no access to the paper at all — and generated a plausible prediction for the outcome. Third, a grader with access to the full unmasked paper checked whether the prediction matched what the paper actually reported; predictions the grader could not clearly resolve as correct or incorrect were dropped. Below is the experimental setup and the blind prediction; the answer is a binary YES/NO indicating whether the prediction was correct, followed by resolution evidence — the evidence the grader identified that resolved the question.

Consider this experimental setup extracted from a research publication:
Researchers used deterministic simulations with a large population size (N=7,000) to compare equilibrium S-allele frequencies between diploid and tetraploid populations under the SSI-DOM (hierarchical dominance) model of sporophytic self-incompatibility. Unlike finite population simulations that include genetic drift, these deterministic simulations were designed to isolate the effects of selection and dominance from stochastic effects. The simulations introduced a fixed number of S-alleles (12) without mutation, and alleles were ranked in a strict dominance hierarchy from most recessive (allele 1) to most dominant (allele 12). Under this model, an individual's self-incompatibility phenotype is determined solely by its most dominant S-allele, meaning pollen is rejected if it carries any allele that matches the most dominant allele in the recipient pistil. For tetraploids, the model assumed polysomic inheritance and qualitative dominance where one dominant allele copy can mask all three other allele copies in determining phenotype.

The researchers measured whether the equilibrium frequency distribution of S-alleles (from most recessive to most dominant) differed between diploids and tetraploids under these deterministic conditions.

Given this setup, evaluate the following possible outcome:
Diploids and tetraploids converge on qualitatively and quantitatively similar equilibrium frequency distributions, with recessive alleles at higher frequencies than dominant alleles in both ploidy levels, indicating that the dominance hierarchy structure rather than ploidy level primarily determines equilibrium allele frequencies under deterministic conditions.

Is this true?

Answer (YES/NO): NO